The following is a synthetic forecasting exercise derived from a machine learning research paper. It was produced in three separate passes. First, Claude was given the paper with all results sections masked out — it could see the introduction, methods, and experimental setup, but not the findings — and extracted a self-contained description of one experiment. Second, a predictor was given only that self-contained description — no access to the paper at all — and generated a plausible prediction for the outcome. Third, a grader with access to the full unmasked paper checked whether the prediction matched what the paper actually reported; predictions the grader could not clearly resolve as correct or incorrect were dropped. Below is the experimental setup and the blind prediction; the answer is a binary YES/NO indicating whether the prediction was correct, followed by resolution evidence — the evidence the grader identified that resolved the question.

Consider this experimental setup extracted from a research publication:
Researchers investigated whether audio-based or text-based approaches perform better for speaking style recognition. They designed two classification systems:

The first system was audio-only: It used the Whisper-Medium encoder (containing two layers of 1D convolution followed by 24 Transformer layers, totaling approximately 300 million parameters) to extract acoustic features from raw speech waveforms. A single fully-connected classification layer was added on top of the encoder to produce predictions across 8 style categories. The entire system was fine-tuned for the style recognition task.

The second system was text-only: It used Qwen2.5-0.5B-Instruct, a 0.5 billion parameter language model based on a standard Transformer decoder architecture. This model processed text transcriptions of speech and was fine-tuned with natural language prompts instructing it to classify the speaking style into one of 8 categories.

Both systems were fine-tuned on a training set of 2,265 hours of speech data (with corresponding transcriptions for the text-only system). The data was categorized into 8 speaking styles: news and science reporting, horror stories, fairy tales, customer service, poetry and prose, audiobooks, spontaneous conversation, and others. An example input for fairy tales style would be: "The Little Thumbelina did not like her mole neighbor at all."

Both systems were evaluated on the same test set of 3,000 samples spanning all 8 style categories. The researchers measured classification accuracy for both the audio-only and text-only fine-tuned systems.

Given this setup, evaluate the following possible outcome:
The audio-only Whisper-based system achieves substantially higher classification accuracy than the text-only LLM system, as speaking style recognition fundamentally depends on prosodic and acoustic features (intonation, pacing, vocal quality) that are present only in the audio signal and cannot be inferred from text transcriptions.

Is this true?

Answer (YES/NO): NO